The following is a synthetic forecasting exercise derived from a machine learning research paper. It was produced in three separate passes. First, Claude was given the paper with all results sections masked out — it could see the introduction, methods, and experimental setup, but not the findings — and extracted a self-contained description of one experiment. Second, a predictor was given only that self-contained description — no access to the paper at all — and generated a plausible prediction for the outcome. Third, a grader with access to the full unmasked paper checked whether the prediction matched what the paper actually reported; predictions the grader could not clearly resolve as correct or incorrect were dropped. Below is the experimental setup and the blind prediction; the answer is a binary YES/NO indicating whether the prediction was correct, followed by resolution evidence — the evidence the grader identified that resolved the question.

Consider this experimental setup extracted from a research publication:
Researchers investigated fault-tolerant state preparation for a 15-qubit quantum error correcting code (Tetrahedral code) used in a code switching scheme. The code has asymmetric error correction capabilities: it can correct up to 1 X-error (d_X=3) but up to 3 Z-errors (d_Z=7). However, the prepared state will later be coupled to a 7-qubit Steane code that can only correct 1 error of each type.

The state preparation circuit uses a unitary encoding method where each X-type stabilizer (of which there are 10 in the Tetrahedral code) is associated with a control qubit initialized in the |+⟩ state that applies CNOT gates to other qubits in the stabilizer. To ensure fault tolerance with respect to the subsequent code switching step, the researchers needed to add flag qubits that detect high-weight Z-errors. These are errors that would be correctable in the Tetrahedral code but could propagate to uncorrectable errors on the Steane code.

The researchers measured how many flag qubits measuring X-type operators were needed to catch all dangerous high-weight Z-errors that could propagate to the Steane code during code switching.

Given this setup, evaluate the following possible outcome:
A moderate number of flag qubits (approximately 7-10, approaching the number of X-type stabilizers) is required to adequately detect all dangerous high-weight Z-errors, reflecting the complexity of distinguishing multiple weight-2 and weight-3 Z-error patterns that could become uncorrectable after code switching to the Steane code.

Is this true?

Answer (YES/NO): NO